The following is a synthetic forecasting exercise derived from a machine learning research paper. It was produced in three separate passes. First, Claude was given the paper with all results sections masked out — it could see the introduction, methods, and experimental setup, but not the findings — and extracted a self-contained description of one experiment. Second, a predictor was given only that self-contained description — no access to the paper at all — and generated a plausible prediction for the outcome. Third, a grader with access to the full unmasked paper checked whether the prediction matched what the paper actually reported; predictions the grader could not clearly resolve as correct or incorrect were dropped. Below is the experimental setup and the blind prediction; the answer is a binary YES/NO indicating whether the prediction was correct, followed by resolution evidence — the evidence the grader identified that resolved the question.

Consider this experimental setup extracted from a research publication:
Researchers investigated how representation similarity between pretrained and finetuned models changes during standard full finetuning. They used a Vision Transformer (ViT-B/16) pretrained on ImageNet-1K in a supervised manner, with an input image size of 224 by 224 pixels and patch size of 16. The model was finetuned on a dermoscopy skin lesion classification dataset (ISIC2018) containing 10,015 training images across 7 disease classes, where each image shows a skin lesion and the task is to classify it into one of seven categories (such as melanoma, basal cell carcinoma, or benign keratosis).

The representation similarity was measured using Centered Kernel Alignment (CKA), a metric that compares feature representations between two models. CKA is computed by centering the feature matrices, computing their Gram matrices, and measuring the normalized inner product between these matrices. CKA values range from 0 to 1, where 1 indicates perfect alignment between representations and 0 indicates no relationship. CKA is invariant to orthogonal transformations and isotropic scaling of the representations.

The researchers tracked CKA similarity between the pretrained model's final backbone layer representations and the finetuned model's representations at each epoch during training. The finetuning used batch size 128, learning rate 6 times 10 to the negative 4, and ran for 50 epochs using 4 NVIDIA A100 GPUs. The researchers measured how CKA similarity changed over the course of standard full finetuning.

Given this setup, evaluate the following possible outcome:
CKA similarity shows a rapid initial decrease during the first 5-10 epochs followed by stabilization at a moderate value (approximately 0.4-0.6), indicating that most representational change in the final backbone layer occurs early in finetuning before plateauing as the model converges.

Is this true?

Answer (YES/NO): NO